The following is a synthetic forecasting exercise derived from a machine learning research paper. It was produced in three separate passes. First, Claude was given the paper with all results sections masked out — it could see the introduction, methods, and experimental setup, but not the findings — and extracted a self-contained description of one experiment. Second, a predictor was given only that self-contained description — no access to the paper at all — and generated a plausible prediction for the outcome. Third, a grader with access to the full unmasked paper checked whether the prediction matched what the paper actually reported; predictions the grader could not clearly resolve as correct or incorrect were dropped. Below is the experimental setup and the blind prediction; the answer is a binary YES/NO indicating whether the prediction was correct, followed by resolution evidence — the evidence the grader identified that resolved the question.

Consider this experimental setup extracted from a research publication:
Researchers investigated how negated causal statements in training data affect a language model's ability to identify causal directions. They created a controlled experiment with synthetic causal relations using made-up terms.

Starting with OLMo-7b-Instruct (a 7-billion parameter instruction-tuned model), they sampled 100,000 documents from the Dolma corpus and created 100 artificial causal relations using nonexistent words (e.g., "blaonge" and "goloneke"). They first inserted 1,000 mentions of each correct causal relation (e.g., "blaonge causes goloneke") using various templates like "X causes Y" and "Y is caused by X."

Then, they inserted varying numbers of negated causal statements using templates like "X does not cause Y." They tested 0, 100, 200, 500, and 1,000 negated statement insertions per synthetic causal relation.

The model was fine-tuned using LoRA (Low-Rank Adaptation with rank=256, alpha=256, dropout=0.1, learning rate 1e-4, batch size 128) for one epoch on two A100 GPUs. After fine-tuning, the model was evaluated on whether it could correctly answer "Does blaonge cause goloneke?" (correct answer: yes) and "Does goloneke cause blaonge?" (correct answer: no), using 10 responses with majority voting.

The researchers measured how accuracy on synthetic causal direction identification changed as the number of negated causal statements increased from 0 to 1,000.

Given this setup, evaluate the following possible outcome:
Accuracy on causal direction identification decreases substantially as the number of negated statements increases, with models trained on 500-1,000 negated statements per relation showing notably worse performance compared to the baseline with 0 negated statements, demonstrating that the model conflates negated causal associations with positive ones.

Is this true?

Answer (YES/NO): YES